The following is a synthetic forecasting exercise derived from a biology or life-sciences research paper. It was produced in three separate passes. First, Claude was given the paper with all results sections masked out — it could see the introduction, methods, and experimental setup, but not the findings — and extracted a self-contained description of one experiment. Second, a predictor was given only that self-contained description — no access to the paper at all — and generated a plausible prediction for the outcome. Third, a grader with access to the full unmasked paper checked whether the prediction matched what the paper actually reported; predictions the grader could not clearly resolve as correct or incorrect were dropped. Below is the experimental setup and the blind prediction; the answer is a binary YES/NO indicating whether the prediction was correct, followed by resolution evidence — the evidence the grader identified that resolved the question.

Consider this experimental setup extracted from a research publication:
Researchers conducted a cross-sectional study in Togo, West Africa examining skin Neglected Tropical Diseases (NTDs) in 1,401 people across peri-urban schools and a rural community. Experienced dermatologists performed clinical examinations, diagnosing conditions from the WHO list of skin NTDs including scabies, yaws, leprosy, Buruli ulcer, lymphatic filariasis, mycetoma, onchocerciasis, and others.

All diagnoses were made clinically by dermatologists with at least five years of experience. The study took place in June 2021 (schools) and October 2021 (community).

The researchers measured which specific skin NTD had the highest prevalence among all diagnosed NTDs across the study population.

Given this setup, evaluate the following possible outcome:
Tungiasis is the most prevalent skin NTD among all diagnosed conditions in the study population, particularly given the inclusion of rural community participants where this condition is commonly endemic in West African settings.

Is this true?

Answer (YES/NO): NO